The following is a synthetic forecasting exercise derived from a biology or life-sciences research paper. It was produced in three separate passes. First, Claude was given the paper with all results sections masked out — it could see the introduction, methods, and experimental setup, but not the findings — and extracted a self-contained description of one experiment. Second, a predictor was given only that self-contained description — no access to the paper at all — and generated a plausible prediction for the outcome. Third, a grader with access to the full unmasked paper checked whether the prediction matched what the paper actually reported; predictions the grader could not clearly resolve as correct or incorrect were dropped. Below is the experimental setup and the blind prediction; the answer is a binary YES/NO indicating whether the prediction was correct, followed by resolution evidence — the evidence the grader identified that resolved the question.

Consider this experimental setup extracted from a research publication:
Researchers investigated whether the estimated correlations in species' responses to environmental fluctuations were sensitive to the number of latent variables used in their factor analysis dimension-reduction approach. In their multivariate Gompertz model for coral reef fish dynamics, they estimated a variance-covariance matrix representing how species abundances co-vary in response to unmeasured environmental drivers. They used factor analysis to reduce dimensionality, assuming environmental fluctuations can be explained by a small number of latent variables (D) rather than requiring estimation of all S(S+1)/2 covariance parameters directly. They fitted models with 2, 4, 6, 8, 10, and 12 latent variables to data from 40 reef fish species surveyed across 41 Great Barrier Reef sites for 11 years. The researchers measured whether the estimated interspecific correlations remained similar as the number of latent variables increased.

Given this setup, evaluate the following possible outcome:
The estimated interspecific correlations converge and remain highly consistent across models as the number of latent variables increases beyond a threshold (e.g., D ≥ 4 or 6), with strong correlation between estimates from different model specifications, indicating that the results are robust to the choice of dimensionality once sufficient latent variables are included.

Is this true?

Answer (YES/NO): YES